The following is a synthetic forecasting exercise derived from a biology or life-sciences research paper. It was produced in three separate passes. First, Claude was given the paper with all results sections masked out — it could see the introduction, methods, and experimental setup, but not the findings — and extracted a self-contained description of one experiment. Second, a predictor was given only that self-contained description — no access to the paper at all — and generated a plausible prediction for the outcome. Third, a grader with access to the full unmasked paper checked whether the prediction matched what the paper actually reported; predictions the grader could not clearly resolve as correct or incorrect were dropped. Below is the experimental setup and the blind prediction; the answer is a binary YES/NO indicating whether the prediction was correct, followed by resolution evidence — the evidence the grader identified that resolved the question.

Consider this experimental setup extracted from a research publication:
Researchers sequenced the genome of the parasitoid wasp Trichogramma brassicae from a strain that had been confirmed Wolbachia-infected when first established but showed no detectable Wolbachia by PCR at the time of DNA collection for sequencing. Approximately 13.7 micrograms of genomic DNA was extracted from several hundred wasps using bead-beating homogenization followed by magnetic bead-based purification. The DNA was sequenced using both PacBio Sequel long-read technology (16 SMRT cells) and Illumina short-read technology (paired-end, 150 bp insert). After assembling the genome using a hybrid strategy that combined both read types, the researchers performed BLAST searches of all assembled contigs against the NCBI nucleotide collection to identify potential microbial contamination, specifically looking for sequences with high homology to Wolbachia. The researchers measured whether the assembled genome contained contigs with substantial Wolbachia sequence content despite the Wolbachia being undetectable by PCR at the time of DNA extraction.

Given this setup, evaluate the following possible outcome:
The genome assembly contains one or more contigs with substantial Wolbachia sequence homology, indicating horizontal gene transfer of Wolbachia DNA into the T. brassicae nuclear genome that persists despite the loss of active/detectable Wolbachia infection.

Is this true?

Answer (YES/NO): NO